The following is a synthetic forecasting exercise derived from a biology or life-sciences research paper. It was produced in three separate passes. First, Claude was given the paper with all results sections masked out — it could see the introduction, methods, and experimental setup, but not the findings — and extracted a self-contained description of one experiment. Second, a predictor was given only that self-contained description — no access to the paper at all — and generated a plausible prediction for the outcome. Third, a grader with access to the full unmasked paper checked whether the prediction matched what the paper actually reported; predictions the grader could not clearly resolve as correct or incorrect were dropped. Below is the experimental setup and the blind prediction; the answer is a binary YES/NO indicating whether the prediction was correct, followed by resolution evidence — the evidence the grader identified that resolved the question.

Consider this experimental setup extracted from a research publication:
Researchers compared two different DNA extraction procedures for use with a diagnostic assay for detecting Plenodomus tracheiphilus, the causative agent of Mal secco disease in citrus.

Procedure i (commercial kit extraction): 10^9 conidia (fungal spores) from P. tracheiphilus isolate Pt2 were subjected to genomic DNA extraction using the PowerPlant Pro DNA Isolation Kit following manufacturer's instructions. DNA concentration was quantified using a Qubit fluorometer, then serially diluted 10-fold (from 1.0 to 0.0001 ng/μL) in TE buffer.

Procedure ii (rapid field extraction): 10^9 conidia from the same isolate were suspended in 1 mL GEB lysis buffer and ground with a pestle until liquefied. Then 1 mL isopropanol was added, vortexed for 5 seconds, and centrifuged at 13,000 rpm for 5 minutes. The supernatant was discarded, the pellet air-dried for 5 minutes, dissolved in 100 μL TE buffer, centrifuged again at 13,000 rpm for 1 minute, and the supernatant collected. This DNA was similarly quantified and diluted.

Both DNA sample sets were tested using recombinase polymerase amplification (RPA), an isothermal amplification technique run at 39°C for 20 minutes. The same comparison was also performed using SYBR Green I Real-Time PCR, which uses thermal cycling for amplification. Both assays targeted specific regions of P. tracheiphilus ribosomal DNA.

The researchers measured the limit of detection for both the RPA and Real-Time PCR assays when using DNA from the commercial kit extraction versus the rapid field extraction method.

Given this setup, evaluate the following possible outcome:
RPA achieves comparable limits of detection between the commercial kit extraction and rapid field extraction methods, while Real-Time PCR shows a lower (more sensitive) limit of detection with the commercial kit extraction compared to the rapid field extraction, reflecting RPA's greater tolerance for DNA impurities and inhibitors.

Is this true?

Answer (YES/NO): NO